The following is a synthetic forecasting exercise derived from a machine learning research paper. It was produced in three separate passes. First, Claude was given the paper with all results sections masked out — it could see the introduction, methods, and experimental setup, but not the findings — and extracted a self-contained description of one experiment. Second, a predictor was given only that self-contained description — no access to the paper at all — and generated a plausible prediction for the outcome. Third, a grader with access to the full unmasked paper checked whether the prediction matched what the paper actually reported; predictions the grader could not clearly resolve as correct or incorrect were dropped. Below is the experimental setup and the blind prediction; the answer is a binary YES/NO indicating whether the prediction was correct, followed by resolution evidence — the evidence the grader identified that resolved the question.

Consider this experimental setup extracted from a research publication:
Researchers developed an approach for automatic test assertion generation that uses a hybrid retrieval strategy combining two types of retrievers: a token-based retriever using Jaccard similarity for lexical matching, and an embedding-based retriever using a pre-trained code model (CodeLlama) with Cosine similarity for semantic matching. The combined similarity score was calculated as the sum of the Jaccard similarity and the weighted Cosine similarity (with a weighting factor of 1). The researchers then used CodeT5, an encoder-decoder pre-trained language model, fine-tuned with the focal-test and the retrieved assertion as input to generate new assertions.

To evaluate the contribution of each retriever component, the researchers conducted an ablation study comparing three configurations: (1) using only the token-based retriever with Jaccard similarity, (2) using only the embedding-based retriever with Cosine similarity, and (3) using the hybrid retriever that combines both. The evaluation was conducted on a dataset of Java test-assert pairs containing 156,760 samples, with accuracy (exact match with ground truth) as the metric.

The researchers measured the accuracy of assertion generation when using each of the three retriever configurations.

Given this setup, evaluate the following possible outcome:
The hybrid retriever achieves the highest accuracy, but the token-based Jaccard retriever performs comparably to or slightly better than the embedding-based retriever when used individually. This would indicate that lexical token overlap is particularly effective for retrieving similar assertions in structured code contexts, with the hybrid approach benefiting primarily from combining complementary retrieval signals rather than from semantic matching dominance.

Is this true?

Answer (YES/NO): YES